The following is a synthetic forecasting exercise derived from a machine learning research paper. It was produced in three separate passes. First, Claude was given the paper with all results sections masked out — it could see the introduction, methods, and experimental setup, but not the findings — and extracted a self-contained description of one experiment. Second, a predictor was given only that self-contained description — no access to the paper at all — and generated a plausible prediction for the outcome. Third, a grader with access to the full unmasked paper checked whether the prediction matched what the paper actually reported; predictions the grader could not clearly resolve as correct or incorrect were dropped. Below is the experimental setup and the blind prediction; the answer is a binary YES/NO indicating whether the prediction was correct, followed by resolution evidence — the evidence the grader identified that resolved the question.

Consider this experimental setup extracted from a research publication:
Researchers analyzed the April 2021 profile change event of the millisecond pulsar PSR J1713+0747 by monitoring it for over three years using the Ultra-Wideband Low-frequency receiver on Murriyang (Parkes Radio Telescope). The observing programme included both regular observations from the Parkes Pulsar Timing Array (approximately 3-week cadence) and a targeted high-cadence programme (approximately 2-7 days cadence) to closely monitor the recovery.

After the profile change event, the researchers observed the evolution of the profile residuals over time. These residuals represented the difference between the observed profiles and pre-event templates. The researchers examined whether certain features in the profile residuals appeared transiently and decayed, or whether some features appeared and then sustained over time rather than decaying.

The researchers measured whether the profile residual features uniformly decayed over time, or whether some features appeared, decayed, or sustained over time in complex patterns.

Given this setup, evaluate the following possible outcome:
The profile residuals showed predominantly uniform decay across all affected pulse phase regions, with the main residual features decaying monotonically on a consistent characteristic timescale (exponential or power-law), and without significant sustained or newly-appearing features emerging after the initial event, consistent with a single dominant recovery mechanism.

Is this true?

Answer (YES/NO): NO